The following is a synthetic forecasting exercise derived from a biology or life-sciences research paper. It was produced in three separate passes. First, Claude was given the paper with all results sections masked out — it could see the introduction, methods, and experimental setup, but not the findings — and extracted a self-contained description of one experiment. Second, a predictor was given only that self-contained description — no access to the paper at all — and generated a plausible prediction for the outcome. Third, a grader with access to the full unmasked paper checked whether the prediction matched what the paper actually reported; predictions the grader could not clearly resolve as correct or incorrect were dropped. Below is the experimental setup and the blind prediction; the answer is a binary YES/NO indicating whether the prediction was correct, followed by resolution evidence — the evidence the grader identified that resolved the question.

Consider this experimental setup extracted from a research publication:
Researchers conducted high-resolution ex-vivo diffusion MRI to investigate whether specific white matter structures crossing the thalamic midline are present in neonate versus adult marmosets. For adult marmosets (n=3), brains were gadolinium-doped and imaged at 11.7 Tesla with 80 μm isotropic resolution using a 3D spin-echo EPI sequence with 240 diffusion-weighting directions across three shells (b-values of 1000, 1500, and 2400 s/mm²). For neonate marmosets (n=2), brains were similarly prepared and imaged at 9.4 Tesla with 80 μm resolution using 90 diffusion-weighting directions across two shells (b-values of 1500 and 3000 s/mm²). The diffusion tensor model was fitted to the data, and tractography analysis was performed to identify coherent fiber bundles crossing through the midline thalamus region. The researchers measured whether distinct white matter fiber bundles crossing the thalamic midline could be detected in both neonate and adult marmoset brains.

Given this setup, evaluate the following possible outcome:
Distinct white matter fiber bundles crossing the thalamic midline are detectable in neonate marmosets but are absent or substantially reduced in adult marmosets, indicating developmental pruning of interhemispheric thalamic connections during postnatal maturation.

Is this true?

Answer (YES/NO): NO